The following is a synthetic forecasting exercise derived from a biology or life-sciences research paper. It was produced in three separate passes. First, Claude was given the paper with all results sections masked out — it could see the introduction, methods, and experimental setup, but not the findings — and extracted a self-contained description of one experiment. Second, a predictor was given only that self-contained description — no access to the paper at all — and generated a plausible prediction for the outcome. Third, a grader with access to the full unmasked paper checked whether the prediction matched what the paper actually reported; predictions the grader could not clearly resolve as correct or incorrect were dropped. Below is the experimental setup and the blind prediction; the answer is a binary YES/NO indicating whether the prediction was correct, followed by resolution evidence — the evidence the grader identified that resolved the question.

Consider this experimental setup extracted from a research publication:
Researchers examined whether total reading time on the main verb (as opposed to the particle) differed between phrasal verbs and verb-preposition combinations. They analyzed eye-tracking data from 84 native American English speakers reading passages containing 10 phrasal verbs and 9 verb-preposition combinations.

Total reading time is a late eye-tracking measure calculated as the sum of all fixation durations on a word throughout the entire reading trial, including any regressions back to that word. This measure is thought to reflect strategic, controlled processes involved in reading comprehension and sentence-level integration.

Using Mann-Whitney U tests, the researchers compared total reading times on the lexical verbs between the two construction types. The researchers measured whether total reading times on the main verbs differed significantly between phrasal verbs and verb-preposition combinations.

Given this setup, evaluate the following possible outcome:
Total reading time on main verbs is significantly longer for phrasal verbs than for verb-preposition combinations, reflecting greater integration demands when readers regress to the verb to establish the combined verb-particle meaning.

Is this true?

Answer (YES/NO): NO